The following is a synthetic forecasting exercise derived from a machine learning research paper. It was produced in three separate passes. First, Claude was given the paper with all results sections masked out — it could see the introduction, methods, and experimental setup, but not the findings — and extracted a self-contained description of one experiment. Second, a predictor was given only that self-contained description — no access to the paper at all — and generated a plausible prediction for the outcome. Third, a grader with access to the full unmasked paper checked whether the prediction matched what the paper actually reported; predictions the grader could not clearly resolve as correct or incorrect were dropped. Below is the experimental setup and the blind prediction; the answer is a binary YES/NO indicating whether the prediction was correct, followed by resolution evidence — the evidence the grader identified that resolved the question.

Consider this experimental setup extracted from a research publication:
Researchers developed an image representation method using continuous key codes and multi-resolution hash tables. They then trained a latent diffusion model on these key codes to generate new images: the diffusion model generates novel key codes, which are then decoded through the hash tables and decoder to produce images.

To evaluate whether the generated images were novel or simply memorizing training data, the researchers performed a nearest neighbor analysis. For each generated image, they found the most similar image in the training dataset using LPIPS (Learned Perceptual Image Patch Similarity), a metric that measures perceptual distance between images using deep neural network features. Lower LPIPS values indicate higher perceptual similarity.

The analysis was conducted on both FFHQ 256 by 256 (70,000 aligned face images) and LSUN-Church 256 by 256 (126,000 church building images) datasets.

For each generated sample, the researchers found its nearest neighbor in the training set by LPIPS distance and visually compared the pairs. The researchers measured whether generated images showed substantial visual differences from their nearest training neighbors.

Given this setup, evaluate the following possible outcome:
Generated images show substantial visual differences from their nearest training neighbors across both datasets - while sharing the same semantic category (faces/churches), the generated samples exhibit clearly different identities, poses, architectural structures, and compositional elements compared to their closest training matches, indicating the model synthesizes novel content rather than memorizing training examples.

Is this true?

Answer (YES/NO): YES